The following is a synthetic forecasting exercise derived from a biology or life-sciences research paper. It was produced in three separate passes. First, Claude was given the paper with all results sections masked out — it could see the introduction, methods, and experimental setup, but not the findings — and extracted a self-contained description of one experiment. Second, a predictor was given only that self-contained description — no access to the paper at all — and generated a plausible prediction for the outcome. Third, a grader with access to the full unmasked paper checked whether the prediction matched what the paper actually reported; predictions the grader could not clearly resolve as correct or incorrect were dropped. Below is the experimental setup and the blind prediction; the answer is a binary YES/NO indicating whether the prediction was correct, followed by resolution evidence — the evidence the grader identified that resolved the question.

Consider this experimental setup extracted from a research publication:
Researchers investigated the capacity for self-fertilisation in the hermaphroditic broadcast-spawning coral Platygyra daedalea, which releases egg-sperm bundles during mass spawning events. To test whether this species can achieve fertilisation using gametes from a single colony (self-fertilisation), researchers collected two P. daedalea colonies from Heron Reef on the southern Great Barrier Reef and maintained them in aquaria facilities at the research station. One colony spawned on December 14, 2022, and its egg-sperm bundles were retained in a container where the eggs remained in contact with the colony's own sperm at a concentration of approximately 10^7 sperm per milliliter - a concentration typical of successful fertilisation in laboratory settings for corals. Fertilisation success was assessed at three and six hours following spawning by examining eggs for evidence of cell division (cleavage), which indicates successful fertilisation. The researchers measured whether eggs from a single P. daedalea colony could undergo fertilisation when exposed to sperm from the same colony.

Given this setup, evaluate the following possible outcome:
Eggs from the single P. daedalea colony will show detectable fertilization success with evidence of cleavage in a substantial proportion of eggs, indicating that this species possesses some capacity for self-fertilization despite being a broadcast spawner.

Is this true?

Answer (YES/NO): YES